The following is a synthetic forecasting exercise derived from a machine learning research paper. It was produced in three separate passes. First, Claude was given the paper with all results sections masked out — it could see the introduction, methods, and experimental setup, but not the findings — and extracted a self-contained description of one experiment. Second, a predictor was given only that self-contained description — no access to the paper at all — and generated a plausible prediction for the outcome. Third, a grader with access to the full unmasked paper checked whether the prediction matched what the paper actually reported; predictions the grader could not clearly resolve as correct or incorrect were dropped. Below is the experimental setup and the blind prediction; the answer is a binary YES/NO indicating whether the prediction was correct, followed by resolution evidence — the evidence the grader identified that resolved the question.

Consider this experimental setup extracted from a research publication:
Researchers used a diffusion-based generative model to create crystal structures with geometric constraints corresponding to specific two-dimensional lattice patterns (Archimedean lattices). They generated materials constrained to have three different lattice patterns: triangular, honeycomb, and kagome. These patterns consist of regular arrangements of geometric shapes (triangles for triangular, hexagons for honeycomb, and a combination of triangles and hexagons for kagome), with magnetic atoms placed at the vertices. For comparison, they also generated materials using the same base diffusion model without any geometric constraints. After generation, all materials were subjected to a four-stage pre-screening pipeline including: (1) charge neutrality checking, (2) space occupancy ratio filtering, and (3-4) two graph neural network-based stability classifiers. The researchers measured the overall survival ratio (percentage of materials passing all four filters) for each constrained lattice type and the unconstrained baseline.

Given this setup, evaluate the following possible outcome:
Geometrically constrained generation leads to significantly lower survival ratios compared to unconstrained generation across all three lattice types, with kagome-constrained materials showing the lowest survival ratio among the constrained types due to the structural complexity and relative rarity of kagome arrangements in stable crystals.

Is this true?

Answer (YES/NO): NO